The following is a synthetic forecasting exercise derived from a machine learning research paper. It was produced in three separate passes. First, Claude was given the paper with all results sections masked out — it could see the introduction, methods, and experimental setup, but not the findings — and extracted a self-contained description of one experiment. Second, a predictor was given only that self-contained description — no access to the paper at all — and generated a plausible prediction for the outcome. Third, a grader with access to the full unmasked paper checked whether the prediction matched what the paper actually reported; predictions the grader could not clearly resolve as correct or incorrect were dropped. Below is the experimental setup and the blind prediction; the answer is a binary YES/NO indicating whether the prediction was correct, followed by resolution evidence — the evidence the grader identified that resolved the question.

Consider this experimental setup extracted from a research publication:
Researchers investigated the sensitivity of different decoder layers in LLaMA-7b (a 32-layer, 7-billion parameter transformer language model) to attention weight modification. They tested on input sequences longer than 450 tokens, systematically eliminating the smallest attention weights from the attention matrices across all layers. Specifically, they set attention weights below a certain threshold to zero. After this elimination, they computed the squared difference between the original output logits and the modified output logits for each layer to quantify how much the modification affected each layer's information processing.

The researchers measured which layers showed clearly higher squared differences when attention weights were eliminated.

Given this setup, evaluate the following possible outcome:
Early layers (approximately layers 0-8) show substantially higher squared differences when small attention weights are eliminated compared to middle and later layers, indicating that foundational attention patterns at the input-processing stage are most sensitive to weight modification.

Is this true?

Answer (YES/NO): NO